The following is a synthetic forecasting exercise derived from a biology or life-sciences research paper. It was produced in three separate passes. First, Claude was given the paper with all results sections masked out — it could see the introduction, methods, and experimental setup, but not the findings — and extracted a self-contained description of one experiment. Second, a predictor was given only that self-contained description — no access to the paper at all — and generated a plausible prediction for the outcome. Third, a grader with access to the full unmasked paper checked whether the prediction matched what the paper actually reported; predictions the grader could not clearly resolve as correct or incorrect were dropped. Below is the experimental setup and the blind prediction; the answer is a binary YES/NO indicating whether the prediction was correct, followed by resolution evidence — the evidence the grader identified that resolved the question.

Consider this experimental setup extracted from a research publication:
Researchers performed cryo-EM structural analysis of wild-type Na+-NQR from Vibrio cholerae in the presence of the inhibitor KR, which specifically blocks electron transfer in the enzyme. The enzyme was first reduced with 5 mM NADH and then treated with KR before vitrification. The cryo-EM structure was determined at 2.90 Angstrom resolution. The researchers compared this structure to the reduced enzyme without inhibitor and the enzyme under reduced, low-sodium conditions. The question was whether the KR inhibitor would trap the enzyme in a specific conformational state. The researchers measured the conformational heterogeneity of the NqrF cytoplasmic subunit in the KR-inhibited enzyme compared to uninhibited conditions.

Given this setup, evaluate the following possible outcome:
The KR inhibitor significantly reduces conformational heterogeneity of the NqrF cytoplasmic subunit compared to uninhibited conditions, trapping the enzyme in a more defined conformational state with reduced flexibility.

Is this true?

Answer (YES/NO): NO